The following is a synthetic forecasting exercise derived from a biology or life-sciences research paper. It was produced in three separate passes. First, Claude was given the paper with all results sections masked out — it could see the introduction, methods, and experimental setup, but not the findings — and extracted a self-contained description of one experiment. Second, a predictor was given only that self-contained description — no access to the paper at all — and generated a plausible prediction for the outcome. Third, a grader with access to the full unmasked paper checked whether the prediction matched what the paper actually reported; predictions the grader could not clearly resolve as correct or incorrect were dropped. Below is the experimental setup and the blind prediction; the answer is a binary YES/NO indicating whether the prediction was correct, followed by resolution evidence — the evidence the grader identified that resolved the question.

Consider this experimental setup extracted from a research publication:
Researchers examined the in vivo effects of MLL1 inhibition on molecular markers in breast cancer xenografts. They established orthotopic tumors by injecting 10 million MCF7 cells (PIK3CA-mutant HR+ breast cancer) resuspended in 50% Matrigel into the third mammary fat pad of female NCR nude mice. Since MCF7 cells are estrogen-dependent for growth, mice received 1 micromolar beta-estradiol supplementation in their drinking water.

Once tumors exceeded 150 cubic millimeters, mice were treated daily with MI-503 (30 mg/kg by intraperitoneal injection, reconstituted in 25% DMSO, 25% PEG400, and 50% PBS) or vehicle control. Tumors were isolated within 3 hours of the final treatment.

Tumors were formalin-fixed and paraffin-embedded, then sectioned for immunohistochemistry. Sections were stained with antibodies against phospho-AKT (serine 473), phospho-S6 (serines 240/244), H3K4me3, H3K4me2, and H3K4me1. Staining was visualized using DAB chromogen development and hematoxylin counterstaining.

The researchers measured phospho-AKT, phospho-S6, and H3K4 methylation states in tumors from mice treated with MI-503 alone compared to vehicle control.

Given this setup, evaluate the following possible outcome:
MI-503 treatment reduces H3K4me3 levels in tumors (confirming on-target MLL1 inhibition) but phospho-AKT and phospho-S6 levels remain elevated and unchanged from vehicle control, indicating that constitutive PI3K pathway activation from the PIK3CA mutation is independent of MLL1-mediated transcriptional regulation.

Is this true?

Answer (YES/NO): NO